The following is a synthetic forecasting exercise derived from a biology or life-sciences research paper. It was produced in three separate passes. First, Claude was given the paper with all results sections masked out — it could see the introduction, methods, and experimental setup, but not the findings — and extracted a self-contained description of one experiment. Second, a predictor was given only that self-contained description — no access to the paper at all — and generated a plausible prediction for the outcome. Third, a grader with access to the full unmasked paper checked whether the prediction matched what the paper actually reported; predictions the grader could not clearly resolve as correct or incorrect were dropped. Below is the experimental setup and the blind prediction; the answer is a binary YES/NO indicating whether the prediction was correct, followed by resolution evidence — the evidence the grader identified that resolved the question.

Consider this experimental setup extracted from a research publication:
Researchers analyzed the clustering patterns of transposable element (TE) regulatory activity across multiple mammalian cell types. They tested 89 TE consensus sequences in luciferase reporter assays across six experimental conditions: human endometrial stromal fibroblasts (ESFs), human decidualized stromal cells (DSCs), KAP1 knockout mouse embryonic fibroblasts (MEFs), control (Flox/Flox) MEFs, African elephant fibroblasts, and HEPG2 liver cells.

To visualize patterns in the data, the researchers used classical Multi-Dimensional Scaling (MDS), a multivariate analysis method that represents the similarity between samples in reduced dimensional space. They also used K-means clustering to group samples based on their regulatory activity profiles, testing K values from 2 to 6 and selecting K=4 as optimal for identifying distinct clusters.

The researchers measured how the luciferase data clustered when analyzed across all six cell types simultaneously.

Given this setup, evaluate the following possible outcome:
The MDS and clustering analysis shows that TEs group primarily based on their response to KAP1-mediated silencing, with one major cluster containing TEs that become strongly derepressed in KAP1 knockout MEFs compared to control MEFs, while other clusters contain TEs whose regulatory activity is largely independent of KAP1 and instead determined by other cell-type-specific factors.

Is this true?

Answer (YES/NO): NO